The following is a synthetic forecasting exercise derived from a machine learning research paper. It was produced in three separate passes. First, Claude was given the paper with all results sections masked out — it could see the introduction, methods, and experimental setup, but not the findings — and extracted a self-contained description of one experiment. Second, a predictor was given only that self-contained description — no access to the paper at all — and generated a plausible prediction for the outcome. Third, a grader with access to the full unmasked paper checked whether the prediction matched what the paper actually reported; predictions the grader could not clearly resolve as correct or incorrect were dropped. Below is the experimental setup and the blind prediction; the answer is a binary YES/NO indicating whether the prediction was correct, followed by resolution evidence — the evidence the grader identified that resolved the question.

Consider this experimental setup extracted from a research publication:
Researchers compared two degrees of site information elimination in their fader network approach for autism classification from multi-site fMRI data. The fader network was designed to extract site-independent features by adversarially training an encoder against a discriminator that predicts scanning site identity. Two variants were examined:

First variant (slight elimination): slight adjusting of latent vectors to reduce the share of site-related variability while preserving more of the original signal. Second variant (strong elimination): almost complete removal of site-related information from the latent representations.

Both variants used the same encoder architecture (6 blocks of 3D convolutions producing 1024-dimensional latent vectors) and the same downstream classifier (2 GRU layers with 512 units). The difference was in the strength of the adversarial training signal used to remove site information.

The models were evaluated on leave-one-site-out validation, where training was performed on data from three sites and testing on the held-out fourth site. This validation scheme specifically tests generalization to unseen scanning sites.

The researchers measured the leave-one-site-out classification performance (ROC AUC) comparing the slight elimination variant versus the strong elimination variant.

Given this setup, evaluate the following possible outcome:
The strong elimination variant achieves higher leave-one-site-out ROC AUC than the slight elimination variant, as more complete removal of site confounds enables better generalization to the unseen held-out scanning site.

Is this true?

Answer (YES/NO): NO